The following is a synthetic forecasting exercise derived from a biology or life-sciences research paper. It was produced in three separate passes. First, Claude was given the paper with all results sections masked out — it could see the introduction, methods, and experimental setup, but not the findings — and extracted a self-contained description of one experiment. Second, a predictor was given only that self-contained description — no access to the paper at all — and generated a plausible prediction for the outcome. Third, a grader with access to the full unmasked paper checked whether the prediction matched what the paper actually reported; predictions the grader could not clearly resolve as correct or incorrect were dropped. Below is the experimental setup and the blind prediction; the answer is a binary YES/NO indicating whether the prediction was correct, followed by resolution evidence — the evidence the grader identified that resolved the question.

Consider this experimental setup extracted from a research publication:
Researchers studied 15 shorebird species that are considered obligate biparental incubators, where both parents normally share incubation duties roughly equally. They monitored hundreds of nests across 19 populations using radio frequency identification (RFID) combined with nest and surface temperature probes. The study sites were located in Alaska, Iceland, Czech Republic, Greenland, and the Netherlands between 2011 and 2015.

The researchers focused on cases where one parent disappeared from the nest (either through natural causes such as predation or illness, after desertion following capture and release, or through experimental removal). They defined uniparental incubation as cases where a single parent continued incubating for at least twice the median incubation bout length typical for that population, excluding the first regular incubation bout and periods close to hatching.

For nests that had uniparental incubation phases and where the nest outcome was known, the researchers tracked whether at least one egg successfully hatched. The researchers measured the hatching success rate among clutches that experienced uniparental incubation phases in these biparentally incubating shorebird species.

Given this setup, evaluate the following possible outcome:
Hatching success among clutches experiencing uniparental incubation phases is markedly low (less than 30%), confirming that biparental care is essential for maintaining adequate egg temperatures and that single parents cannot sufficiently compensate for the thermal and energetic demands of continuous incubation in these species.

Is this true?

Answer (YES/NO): NO